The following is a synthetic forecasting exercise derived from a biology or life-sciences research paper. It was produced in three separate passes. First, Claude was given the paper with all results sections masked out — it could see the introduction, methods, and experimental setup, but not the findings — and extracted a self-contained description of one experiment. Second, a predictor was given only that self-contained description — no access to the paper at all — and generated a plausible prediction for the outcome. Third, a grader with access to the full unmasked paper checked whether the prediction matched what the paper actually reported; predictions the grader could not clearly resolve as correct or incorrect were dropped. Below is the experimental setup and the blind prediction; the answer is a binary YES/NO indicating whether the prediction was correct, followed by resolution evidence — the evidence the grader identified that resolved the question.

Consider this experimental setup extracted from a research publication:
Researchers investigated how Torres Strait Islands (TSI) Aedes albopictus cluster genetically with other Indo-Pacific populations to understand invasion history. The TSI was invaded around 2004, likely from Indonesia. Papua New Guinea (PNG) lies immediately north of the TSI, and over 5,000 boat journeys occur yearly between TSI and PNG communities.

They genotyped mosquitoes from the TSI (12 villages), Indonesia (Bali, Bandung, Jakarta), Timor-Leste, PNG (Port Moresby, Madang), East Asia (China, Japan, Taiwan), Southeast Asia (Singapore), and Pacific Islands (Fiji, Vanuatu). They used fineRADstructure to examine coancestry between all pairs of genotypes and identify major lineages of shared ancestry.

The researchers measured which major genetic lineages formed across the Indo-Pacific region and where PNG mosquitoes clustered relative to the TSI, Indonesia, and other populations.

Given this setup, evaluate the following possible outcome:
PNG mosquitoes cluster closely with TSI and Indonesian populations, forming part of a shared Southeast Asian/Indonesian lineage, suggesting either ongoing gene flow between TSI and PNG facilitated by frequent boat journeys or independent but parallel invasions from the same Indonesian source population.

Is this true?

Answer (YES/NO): NO